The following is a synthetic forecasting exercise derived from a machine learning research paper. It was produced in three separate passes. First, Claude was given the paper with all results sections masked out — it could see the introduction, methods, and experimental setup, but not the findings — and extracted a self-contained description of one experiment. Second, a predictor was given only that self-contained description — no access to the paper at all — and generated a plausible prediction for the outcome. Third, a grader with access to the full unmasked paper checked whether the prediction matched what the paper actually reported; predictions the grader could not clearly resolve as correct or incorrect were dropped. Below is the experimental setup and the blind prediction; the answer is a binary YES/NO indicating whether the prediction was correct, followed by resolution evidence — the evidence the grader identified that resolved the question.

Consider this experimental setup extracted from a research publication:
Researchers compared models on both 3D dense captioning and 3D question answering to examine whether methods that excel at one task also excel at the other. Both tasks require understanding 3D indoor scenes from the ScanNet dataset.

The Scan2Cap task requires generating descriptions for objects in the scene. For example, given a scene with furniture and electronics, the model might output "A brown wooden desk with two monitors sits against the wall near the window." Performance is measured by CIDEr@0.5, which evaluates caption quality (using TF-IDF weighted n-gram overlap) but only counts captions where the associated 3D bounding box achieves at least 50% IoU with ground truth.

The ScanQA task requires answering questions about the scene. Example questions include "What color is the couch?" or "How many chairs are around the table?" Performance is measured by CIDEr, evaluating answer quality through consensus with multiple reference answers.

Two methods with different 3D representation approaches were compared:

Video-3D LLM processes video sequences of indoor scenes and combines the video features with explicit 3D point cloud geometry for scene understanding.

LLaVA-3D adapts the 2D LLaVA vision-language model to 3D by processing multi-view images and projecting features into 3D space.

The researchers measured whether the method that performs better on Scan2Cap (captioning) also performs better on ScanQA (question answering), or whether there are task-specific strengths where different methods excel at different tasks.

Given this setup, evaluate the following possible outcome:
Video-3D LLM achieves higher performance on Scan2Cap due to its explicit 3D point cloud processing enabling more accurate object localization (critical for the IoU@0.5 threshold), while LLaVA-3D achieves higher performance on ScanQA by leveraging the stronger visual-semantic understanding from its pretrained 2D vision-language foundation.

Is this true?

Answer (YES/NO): NO